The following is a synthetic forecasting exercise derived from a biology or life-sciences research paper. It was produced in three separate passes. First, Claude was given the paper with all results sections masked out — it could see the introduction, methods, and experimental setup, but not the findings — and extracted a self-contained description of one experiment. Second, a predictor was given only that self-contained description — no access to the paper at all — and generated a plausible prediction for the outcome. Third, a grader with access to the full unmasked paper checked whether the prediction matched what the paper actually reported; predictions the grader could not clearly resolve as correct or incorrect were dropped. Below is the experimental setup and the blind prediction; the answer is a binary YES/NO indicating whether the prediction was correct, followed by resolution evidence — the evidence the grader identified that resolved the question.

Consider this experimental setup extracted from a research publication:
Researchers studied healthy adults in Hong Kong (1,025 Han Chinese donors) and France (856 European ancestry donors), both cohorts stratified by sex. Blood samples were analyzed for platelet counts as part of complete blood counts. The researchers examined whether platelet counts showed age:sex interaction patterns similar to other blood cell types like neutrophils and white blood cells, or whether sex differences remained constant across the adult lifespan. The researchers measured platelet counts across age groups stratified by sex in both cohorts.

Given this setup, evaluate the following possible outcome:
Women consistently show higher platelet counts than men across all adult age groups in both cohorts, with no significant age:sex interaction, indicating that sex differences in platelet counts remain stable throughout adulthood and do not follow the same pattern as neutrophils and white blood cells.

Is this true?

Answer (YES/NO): YES